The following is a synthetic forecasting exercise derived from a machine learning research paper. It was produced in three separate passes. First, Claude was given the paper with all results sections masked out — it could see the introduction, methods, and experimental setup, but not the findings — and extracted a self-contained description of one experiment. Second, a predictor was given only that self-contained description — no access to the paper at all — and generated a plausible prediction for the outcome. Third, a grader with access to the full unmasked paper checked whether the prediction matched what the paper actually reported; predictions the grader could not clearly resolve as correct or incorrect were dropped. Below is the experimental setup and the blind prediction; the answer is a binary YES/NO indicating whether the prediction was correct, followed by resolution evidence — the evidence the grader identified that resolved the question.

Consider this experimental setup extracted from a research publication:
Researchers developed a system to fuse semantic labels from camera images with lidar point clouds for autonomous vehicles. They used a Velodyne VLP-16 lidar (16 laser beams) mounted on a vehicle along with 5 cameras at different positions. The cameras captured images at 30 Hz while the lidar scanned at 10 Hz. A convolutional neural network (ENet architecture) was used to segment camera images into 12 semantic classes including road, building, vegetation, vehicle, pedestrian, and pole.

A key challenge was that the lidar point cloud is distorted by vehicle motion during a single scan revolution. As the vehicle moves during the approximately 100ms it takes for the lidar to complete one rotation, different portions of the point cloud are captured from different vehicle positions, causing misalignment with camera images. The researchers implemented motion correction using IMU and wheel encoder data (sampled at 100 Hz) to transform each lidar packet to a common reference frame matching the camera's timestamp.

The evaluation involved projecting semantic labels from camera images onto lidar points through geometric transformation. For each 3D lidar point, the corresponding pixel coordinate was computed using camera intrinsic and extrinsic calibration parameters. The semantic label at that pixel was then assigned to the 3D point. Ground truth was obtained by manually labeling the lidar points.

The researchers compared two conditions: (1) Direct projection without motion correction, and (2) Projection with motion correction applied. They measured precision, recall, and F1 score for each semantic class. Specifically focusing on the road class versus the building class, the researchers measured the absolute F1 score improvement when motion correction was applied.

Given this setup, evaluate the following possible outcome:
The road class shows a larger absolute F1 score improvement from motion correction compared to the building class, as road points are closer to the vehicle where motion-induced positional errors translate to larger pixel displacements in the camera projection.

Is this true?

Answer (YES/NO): NO